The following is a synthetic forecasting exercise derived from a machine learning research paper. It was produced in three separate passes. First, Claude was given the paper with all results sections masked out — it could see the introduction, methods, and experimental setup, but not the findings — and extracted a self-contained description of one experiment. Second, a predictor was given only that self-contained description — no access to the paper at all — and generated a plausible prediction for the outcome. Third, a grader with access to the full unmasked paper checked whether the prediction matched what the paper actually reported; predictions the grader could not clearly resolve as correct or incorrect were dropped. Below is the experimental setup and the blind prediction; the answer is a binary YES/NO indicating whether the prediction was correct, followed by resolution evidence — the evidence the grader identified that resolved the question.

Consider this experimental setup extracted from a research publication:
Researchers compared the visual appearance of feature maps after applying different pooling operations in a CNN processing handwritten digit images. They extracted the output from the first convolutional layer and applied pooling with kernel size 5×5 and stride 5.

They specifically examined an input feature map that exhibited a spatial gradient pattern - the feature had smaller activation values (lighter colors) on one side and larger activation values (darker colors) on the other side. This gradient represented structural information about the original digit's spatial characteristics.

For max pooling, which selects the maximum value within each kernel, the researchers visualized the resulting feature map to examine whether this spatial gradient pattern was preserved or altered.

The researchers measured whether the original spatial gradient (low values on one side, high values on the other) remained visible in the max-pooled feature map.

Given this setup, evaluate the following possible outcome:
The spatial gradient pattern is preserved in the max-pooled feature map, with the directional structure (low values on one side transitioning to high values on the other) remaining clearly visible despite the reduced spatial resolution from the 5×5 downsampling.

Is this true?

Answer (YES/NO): NO